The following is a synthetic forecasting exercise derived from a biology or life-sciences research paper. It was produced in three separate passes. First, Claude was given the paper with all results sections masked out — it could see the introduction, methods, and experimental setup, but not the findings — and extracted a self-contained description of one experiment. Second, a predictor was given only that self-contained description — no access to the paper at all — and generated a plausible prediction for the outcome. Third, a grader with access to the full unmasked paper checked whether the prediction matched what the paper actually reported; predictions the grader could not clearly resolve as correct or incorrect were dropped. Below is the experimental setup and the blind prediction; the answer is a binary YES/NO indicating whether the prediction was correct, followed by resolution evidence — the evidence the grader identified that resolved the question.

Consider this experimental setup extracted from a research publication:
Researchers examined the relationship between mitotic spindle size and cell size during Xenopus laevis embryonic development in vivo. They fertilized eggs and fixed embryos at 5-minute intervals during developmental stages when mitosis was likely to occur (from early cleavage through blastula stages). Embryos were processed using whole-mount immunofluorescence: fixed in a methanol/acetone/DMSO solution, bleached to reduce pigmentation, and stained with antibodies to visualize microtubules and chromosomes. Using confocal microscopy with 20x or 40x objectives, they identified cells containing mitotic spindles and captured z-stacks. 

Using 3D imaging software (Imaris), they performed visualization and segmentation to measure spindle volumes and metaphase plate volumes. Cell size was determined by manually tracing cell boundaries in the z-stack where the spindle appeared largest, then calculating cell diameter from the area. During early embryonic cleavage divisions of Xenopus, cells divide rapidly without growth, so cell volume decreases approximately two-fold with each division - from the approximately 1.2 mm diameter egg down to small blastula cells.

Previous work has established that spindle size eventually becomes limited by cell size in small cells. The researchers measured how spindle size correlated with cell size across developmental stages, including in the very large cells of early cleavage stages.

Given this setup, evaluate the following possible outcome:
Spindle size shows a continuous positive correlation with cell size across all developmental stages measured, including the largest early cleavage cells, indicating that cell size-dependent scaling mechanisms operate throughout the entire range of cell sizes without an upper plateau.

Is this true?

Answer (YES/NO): YES